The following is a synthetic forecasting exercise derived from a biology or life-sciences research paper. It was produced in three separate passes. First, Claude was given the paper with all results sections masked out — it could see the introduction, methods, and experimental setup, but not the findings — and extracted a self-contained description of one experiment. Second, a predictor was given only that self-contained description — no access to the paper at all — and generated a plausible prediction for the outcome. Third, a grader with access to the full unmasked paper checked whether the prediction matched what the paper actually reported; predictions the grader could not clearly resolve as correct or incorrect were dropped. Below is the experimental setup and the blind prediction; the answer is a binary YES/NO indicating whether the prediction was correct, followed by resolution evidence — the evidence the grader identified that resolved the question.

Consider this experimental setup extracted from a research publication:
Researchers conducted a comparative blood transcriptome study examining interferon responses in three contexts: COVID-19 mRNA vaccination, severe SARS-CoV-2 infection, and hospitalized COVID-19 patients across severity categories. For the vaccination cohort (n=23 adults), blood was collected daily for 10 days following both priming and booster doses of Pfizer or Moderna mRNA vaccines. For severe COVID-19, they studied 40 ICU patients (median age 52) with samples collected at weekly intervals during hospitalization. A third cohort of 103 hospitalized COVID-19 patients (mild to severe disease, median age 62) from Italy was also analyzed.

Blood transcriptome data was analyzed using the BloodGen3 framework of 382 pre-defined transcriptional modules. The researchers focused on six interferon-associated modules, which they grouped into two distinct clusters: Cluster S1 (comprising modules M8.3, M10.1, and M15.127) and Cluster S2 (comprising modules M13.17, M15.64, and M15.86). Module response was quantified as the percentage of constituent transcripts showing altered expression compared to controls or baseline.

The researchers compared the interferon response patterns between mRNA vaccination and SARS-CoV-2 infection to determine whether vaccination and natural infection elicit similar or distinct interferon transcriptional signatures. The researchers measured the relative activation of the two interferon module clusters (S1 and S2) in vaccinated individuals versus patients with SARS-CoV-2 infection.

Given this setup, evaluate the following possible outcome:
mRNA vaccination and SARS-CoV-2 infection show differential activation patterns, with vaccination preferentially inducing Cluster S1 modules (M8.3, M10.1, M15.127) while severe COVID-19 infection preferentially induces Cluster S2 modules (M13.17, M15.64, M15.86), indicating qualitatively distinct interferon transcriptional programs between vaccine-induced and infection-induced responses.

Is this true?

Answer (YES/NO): NO